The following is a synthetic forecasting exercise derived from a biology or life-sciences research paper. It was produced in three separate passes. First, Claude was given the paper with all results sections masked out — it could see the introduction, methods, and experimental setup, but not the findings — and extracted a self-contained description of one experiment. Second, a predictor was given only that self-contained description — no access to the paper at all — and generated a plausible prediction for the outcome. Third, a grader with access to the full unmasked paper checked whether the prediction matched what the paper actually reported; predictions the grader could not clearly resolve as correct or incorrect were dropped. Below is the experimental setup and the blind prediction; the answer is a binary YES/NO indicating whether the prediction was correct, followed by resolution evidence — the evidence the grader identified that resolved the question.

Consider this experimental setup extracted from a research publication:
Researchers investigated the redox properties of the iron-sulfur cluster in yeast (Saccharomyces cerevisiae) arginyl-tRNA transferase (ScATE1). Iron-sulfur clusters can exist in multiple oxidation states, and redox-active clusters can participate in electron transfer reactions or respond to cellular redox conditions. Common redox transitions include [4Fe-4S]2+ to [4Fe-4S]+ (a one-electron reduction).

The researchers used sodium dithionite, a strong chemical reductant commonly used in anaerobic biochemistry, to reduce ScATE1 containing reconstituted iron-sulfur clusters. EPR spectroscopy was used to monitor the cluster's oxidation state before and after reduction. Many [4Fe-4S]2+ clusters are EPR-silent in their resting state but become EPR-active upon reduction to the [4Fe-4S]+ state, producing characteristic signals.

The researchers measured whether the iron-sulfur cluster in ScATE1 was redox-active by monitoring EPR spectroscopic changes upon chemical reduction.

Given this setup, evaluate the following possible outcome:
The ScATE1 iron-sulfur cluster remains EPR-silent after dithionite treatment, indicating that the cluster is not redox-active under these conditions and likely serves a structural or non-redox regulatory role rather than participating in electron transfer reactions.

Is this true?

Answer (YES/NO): NO